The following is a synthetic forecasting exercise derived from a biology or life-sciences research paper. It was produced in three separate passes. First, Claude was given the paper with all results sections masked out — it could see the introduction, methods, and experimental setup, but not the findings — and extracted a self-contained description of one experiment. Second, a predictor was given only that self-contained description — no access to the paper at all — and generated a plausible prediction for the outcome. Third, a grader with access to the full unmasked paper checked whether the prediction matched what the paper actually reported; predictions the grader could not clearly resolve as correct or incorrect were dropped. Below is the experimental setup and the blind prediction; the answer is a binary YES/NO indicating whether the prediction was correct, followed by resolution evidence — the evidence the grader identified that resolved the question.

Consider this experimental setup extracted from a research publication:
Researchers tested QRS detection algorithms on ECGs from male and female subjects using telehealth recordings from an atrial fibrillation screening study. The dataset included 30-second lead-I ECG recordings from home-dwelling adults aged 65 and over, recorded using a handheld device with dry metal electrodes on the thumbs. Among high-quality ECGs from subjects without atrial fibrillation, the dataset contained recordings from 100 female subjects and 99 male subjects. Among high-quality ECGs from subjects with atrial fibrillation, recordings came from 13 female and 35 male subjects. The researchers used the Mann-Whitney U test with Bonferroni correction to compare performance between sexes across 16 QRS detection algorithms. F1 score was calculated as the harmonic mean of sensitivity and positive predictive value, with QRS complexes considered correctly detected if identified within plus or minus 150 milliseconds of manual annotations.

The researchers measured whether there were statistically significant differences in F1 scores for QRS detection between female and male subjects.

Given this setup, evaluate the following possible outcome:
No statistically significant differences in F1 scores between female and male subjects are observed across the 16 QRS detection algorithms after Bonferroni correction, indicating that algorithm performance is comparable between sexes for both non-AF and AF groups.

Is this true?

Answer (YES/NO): NO